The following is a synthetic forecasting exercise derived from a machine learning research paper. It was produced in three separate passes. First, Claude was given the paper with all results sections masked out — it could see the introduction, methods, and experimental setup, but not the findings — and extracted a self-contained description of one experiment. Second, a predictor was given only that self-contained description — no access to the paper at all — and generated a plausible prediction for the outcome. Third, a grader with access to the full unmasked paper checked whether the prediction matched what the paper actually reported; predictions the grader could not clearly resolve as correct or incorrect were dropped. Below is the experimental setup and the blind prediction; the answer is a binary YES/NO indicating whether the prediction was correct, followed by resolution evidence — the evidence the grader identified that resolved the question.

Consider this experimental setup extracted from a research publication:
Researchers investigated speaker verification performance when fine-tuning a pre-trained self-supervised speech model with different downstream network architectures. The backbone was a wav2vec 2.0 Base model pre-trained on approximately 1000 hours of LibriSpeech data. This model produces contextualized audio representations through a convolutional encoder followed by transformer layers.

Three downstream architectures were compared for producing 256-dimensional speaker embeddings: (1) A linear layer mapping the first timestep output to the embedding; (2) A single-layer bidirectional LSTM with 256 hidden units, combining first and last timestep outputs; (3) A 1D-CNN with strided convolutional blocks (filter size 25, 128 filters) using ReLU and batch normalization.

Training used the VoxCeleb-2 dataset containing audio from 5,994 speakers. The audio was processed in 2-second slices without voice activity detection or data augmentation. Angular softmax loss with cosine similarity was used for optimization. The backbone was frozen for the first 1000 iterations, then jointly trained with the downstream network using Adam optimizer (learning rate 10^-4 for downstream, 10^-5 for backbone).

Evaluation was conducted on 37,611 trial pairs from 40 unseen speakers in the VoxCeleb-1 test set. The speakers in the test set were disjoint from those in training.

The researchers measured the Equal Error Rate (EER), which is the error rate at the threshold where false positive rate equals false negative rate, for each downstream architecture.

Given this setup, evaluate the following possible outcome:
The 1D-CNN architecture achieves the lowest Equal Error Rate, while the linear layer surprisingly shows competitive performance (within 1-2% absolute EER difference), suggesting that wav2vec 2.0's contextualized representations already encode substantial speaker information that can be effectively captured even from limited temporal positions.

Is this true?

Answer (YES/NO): NO